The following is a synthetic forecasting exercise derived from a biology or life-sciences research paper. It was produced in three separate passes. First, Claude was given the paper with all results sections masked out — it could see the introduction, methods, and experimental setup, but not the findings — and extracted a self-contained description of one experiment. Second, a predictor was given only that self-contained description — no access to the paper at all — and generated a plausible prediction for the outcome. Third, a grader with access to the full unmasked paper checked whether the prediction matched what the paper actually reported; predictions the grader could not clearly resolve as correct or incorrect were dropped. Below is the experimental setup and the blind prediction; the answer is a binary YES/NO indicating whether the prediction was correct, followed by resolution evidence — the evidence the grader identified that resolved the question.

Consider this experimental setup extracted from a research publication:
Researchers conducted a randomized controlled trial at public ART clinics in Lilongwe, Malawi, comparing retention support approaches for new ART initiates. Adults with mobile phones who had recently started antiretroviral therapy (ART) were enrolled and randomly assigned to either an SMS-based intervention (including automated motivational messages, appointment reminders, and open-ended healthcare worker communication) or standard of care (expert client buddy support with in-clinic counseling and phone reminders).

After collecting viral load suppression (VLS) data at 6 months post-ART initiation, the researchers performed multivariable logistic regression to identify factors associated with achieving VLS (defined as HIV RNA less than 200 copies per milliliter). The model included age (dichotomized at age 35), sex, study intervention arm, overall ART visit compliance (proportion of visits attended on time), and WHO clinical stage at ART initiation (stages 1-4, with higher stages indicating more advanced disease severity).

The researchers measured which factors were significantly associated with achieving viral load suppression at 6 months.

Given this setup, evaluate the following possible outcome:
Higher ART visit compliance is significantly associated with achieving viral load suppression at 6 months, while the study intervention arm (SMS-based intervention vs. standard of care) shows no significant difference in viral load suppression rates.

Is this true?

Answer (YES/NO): NO